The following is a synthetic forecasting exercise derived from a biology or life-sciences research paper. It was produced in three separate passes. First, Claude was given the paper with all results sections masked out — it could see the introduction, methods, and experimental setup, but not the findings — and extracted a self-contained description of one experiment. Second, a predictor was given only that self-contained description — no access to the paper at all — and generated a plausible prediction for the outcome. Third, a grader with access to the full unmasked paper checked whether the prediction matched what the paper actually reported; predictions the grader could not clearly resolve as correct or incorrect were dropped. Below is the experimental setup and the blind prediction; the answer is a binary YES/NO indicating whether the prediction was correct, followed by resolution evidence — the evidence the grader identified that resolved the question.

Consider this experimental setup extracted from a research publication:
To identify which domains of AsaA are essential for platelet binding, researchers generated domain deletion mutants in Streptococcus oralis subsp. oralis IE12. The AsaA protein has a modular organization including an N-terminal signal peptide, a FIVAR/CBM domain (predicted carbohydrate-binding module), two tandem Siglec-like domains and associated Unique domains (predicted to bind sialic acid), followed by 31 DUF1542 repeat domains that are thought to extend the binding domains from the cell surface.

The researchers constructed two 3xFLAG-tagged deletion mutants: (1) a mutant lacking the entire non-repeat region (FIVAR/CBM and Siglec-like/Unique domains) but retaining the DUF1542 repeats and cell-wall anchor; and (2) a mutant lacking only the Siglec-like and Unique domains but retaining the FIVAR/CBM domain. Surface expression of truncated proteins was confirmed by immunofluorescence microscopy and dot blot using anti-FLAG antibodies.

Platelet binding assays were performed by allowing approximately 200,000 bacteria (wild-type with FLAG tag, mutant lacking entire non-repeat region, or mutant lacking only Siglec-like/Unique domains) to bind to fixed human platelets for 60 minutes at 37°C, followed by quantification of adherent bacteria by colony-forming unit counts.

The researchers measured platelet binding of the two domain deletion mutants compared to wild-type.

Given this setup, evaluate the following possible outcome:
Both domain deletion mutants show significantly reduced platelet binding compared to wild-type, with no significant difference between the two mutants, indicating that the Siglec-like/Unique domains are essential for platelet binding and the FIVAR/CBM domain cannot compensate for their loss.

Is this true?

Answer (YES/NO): YES